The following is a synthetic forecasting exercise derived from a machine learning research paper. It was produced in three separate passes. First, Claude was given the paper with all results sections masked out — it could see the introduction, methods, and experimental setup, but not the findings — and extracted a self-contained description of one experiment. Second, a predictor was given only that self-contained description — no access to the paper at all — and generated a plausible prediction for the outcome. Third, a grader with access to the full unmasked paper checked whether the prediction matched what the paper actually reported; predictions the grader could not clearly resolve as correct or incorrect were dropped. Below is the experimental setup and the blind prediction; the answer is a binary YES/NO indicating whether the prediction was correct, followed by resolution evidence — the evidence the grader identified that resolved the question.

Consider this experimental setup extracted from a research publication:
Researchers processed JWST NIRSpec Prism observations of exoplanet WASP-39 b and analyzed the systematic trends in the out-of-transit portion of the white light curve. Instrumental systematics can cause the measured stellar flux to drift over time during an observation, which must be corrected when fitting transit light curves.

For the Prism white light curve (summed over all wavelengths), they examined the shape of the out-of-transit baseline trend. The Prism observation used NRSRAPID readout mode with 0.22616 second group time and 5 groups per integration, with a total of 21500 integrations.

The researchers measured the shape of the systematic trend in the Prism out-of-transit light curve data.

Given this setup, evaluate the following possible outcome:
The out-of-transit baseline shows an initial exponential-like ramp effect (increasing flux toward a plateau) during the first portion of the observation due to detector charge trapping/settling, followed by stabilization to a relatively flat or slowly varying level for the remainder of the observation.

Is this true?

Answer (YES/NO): NO